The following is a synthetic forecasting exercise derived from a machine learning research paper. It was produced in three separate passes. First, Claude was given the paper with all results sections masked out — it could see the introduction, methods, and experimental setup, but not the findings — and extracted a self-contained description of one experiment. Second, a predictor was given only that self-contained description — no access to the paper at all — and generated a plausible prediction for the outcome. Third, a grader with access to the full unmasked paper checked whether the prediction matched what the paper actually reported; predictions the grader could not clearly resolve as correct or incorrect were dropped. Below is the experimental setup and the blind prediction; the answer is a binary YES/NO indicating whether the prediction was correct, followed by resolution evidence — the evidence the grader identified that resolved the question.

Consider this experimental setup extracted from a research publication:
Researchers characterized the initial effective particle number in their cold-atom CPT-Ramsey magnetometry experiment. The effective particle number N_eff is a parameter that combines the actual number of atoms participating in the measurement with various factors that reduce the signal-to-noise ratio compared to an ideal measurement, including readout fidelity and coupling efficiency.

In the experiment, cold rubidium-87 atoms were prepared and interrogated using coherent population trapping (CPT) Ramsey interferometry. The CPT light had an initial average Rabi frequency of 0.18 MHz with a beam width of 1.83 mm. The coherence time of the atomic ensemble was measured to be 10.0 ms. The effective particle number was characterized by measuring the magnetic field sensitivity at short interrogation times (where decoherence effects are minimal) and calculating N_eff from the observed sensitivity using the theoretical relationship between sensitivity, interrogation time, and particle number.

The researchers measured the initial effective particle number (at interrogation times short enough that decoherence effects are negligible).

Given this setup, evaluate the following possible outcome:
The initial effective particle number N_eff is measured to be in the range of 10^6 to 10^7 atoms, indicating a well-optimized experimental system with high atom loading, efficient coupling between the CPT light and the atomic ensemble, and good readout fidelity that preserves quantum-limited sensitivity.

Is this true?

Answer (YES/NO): NO